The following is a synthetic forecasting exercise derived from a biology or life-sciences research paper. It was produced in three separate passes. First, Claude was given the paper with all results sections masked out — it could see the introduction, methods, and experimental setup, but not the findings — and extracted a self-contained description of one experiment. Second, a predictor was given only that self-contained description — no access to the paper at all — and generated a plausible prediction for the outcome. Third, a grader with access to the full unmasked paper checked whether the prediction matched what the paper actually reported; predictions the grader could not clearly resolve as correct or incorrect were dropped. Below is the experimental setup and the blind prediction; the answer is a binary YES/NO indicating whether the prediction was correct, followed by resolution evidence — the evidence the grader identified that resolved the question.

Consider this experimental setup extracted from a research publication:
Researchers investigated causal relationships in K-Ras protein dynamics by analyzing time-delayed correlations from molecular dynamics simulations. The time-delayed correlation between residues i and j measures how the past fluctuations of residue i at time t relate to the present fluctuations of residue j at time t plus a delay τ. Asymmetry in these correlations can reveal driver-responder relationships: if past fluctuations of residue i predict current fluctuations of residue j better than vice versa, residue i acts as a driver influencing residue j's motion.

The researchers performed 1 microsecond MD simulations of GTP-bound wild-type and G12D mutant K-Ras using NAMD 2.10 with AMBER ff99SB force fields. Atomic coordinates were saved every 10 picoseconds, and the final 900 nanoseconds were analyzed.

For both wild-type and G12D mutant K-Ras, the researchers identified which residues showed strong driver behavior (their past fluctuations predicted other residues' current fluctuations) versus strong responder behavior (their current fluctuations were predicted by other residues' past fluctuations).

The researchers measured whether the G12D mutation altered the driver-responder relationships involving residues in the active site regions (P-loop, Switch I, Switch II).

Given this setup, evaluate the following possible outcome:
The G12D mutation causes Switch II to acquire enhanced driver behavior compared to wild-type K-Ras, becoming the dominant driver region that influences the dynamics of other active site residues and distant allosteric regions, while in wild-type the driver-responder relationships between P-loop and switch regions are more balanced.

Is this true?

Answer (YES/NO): YES